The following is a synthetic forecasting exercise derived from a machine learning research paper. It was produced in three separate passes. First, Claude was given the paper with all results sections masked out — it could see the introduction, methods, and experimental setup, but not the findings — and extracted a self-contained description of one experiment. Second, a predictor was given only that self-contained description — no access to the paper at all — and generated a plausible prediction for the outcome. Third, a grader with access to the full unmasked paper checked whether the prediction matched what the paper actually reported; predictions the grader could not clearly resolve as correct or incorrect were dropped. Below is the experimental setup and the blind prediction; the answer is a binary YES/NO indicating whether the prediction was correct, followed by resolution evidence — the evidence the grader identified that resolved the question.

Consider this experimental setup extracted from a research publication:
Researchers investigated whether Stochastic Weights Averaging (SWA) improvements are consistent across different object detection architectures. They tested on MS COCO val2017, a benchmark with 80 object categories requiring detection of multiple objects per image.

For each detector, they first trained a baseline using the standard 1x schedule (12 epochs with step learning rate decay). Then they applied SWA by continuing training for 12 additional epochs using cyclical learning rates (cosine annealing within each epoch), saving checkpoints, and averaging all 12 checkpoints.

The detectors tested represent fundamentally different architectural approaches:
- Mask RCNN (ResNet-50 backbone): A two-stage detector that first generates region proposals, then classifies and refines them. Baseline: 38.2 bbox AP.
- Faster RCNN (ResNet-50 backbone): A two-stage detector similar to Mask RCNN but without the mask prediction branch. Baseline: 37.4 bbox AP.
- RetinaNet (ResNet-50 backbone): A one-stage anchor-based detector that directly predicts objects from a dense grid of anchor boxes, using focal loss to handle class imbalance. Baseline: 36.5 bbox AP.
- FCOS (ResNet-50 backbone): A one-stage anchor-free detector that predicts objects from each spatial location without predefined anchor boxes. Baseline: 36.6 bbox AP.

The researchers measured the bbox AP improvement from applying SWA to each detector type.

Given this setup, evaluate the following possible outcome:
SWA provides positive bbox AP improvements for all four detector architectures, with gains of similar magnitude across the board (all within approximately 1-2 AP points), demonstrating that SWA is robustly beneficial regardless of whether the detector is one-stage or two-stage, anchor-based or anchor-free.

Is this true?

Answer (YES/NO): YES